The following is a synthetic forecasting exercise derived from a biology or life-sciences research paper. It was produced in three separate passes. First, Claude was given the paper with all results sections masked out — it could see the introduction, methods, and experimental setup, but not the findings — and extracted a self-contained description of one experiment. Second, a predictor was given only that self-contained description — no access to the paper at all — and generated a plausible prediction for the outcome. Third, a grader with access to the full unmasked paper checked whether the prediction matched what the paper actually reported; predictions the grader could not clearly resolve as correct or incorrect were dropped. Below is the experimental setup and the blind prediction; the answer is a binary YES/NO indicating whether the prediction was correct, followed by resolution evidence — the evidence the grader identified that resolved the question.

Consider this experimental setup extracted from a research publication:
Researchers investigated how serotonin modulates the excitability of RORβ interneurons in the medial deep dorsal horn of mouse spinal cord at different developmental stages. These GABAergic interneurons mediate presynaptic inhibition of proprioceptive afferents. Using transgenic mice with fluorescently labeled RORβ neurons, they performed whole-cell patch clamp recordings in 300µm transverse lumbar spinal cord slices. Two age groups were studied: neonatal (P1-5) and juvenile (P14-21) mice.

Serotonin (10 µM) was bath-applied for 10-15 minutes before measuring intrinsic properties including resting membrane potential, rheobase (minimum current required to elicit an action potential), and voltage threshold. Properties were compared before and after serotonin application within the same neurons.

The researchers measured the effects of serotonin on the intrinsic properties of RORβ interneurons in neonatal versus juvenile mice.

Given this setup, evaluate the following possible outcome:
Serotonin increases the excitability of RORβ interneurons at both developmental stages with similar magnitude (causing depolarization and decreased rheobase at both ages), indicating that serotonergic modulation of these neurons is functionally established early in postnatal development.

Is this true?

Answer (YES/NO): NO